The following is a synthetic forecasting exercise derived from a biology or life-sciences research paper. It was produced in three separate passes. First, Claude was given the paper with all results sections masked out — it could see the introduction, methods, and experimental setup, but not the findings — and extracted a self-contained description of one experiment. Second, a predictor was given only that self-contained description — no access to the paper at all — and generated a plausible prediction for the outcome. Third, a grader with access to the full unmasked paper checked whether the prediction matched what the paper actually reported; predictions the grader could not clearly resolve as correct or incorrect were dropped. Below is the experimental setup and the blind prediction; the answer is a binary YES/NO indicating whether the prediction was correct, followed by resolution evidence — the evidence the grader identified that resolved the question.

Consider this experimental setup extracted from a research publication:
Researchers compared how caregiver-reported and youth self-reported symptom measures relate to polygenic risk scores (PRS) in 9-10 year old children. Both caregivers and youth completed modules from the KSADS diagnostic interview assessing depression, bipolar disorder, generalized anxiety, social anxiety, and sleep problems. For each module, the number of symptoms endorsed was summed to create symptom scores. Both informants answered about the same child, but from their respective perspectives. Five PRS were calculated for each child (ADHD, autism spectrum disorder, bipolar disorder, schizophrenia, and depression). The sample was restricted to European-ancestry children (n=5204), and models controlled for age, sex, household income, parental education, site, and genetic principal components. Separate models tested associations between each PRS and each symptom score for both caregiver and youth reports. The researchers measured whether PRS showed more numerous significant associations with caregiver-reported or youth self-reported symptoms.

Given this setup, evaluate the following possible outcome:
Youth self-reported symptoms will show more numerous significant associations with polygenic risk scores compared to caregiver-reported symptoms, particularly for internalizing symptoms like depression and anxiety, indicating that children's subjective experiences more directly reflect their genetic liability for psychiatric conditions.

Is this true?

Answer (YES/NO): NO